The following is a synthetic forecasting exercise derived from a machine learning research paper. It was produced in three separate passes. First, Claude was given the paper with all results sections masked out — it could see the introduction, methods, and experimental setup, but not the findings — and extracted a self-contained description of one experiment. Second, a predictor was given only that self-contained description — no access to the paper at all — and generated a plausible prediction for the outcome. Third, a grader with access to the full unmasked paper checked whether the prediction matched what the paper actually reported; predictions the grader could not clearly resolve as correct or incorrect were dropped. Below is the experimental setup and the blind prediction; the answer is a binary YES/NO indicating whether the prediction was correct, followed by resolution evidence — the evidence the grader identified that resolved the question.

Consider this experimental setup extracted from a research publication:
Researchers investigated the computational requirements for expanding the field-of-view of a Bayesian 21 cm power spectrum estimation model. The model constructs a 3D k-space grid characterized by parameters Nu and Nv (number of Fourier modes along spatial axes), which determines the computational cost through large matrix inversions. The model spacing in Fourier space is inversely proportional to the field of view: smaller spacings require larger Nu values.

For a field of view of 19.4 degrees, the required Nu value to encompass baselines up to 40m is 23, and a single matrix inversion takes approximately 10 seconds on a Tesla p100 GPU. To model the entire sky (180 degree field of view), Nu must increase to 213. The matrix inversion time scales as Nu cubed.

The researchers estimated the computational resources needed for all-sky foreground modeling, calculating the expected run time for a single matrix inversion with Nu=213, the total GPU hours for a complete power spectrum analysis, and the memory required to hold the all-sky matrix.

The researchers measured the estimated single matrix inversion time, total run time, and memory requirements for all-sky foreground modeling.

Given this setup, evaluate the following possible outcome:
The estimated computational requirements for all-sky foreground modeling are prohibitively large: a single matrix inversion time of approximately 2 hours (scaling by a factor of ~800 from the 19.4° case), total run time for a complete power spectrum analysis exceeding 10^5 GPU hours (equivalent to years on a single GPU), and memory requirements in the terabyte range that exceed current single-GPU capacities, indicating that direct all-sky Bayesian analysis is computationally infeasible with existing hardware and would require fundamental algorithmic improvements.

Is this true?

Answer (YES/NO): NO